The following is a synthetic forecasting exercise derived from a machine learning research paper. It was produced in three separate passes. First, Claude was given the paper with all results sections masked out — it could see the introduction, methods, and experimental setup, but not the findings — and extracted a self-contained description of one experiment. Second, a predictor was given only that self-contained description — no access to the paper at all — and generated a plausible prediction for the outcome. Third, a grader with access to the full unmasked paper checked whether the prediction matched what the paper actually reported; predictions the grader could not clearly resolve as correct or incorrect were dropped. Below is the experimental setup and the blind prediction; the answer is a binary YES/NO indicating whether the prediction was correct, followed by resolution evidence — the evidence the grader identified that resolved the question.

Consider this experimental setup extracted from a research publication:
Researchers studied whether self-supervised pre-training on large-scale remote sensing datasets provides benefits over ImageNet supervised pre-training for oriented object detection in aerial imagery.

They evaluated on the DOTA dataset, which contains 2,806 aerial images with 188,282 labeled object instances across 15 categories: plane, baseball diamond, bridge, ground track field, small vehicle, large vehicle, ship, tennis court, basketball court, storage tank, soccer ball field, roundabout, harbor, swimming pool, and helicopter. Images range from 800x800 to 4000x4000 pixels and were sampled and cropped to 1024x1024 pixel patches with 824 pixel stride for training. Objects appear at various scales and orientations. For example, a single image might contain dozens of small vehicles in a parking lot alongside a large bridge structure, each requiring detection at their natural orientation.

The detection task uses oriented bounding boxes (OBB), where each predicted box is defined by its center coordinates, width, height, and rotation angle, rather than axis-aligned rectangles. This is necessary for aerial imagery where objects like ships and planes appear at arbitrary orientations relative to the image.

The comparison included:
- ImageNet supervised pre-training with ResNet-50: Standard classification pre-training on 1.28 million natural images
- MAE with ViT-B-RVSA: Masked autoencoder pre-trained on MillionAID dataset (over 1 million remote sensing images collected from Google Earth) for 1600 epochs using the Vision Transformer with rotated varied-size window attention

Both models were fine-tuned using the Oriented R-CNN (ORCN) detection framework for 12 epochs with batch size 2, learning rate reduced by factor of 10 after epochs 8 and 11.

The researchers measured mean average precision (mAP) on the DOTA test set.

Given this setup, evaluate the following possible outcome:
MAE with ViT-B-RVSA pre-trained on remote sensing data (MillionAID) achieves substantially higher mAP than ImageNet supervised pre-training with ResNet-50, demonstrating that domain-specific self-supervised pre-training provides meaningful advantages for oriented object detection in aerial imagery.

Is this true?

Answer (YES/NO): NO